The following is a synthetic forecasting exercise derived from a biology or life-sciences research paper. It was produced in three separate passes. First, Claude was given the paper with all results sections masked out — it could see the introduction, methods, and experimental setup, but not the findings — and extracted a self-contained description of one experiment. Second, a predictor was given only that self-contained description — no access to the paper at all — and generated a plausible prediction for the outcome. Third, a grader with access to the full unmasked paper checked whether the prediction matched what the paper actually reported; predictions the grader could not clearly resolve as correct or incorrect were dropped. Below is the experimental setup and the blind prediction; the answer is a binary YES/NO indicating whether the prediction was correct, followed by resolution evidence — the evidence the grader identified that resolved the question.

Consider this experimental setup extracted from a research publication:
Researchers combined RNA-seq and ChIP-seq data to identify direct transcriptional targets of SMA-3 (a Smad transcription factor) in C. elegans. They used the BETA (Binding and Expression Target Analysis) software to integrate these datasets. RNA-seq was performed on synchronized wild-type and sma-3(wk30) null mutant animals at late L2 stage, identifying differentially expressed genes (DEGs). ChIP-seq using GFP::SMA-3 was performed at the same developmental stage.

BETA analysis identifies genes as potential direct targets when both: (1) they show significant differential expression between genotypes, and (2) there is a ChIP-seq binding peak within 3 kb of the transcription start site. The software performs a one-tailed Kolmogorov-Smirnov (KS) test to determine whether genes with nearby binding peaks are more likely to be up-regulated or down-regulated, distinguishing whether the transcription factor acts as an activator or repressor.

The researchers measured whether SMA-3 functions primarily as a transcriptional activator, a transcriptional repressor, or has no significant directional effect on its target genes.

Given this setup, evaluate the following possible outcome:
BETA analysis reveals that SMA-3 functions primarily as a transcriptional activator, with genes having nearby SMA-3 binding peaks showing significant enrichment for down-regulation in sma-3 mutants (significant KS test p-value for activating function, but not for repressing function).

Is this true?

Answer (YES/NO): YES